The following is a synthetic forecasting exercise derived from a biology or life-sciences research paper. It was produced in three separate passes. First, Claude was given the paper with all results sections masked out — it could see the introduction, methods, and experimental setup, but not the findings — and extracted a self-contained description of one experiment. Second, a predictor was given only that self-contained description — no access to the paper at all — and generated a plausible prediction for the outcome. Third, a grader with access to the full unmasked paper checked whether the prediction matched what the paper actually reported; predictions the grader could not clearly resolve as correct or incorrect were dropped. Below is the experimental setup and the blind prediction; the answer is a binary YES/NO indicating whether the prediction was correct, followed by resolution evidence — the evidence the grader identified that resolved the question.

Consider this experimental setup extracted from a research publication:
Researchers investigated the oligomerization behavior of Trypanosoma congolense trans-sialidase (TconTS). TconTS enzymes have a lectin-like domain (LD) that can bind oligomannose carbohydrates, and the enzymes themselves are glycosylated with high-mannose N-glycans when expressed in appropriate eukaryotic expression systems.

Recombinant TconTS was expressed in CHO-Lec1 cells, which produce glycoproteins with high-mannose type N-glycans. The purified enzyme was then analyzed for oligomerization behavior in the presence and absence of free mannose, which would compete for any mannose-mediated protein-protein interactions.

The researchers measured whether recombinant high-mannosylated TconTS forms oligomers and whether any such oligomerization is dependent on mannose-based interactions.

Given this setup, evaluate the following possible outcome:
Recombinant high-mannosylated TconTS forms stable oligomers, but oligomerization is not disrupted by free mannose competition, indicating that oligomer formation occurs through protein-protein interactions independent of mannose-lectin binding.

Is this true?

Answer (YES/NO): NO